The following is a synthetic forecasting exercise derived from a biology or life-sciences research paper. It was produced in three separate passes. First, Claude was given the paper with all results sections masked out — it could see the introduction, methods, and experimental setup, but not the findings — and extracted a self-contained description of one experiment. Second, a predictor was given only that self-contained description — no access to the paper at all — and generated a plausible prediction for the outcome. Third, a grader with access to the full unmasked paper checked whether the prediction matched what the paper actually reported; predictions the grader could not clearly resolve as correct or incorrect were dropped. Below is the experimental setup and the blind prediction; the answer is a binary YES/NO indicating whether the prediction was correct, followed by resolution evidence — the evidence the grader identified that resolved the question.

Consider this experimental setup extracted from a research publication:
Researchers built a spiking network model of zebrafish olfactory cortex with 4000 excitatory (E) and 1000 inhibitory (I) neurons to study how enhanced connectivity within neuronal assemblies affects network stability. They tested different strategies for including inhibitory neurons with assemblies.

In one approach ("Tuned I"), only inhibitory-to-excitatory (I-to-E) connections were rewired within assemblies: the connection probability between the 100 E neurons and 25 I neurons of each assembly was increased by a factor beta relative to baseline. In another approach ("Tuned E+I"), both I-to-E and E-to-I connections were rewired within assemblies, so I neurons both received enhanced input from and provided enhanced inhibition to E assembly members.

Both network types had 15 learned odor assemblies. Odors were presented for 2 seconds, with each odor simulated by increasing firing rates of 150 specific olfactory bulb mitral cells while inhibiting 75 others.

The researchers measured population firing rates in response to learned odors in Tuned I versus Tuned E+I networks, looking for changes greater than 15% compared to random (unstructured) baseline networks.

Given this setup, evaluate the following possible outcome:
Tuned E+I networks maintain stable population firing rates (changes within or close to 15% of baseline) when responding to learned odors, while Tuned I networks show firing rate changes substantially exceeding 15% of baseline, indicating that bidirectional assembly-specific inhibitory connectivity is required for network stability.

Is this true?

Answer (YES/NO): NO